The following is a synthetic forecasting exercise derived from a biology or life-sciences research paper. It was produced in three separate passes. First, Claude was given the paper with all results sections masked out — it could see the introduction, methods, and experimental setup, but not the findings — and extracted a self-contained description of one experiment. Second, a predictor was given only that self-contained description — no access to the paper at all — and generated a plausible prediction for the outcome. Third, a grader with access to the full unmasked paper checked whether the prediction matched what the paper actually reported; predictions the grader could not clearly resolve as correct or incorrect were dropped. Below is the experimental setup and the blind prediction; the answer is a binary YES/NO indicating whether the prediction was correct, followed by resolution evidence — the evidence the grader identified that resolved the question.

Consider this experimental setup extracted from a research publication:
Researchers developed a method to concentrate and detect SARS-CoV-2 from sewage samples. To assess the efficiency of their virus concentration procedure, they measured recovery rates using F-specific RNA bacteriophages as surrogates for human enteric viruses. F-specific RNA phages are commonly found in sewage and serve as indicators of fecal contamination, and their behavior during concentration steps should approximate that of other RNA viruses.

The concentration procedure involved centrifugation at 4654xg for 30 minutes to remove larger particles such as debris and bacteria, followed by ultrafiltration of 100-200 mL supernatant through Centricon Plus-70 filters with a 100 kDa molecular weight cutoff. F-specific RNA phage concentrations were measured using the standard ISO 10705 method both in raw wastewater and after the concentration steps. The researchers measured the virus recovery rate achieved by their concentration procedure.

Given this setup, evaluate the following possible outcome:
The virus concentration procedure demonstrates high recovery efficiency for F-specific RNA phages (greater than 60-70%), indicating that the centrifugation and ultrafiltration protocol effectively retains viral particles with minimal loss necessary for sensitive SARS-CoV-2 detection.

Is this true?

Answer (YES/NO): YES